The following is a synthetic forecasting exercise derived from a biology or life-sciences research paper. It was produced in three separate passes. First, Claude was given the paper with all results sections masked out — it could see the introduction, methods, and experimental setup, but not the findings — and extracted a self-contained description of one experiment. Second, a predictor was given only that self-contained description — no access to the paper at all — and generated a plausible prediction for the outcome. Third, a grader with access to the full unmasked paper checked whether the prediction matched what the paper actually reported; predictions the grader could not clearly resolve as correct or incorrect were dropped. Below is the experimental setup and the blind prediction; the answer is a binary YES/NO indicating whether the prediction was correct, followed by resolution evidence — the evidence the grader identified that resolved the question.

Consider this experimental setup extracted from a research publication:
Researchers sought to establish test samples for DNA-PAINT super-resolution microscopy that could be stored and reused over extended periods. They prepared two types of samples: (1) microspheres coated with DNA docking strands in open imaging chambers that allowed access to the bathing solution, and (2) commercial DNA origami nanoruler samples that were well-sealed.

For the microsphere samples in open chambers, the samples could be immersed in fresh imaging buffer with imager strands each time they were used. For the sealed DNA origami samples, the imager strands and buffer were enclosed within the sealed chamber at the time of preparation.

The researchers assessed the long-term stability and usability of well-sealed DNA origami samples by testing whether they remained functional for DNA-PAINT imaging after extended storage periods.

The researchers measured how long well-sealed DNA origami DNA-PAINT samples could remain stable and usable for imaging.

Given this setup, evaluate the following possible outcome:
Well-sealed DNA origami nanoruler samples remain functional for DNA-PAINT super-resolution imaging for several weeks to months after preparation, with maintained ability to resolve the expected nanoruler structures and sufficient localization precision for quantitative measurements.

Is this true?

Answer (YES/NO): YES